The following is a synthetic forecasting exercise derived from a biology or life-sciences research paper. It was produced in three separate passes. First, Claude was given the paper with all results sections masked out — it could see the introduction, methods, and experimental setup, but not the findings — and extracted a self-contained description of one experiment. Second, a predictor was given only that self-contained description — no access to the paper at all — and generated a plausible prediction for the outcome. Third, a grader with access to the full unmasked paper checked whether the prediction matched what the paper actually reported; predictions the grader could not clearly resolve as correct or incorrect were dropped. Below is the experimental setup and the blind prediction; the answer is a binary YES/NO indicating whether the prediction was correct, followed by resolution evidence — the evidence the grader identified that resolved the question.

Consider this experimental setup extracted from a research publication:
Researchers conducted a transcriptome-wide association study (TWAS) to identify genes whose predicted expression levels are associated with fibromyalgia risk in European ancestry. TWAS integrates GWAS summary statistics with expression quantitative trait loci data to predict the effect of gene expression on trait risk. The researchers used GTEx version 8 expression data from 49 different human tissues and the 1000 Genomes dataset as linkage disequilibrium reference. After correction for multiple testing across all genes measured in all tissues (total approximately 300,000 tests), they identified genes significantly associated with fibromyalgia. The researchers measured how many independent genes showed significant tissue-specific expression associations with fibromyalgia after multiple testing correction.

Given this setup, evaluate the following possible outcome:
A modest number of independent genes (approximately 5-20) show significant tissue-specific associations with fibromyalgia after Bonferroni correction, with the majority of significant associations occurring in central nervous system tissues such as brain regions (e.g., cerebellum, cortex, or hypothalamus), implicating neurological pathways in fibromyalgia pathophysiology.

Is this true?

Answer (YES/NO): NO